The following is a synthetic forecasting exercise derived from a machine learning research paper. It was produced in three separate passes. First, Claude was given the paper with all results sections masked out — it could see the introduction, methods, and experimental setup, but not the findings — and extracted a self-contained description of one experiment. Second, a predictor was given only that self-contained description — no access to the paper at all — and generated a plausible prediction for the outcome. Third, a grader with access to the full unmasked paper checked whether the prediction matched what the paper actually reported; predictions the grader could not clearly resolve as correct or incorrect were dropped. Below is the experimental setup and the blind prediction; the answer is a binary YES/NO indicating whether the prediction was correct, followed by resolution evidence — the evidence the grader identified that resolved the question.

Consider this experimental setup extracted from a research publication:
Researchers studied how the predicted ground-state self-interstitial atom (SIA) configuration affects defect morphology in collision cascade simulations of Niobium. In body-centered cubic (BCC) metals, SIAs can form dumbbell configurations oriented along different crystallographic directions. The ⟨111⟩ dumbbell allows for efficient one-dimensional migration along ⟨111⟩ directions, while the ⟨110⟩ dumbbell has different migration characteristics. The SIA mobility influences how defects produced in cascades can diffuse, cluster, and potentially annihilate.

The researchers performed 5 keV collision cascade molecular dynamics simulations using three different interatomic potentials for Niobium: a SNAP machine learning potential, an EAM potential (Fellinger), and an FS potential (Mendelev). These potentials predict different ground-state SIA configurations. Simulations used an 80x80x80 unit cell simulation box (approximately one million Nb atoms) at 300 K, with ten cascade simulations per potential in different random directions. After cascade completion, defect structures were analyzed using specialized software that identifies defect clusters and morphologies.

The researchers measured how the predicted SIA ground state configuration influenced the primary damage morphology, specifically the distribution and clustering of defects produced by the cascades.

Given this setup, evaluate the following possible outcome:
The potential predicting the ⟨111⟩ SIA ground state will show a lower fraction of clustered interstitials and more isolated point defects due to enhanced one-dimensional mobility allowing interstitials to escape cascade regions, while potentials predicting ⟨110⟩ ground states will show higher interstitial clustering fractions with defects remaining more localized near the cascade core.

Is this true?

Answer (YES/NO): NO